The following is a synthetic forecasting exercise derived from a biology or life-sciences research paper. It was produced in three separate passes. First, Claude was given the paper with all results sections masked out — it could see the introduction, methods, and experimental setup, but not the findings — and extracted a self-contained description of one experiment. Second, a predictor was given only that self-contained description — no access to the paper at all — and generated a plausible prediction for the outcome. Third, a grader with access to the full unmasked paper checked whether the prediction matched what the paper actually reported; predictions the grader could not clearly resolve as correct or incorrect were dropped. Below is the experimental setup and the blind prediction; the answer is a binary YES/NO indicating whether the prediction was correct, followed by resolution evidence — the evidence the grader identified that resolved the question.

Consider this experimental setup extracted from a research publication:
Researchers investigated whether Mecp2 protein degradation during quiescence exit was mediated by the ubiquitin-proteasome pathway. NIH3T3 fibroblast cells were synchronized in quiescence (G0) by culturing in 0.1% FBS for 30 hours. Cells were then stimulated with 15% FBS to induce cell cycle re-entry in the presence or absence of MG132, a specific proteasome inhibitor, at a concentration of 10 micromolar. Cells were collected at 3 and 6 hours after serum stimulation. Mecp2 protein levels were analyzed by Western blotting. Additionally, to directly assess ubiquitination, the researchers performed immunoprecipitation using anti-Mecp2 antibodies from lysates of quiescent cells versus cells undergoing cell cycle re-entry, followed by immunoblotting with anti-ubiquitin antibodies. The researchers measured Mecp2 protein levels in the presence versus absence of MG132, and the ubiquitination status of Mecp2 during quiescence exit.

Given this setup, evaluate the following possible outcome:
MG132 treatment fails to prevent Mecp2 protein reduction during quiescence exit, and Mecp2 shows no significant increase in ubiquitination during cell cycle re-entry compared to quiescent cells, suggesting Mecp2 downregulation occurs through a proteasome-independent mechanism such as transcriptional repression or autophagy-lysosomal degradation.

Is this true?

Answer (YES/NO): NO